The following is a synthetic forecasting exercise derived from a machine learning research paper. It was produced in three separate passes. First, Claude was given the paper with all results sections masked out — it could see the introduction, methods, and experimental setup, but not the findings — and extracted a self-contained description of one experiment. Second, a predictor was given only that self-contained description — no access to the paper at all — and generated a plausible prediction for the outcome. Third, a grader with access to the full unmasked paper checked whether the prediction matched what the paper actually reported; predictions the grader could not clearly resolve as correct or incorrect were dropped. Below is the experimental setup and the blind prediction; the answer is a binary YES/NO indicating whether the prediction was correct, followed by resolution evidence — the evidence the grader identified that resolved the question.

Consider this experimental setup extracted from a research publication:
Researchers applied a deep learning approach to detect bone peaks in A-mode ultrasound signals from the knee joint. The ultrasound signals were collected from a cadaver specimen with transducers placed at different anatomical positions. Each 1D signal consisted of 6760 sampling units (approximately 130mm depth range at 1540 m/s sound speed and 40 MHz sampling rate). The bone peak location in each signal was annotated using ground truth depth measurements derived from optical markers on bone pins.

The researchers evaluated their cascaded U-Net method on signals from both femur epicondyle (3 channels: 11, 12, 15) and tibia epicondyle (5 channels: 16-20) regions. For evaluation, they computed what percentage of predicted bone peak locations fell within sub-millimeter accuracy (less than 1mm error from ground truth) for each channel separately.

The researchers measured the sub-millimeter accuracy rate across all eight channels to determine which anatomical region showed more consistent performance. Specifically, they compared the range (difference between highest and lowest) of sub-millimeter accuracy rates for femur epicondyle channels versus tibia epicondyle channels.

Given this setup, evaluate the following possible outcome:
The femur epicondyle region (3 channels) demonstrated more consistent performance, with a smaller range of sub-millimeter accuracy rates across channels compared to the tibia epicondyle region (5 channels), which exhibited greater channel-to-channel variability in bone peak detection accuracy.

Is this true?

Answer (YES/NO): YES